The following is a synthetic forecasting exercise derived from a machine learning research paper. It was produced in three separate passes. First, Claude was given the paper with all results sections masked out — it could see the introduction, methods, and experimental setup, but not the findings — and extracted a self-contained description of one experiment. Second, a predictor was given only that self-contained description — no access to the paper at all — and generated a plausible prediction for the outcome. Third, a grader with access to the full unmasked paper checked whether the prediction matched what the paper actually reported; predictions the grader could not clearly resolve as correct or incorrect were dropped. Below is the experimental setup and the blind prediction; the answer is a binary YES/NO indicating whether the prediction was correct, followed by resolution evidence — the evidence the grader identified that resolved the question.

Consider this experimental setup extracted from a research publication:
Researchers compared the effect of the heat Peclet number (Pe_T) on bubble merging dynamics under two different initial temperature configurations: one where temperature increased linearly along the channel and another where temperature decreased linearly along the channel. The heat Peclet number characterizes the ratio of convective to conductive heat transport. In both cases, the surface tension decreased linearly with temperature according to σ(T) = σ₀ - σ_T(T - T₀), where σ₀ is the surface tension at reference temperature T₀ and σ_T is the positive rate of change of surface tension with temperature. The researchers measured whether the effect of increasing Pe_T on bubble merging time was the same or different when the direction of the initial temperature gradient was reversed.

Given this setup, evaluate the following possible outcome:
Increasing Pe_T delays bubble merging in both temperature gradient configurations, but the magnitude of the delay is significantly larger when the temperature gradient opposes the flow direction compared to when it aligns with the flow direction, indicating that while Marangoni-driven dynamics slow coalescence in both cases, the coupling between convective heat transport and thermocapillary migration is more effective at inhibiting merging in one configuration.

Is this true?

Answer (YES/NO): NO